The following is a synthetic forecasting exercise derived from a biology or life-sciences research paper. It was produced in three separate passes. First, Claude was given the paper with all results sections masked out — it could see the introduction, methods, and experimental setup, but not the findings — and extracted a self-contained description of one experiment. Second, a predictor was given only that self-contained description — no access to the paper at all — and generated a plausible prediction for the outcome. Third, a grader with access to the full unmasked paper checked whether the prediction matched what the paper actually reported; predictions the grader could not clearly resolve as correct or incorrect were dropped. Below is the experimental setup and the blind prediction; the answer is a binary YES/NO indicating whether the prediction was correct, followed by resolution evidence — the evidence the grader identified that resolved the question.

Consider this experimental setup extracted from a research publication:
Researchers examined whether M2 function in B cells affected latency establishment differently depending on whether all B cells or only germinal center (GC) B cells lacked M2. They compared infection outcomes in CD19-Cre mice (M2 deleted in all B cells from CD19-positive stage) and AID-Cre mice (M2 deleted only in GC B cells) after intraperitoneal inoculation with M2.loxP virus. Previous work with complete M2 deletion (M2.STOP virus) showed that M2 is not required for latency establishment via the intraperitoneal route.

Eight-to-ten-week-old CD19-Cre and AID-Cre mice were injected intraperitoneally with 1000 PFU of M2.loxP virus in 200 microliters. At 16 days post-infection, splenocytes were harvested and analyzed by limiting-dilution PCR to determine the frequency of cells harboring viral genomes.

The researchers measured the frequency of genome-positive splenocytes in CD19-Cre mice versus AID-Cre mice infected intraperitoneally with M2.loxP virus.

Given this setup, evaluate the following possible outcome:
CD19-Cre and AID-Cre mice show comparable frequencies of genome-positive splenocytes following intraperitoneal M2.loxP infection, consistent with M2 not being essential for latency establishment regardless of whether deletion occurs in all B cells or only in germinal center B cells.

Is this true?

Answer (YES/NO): YES